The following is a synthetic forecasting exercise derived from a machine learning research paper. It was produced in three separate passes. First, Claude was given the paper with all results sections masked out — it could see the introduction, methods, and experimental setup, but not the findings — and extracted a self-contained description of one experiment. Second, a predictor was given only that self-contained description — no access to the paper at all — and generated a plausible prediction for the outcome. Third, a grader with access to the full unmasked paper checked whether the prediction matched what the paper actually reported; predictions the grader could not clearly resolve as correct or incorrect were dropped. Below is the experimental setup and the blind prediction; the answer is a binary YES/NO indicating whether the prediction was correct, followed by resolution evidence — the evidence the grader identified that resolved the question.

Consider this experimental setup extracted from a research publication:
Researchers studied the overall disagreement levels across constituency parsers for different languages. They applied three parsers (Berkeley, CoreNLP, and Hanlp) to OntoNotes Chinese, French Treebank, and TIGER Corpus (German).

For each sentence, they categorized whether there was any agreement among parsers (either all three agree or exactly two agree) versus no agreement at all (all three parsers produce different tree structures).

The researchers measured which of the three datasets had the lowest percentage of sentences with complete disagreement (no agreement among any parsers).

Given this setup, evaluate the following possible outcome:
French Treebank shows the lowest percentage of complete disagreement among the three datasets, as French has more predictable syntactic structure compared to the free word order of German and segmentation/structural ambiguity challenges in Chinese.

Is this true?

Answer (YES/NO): NO